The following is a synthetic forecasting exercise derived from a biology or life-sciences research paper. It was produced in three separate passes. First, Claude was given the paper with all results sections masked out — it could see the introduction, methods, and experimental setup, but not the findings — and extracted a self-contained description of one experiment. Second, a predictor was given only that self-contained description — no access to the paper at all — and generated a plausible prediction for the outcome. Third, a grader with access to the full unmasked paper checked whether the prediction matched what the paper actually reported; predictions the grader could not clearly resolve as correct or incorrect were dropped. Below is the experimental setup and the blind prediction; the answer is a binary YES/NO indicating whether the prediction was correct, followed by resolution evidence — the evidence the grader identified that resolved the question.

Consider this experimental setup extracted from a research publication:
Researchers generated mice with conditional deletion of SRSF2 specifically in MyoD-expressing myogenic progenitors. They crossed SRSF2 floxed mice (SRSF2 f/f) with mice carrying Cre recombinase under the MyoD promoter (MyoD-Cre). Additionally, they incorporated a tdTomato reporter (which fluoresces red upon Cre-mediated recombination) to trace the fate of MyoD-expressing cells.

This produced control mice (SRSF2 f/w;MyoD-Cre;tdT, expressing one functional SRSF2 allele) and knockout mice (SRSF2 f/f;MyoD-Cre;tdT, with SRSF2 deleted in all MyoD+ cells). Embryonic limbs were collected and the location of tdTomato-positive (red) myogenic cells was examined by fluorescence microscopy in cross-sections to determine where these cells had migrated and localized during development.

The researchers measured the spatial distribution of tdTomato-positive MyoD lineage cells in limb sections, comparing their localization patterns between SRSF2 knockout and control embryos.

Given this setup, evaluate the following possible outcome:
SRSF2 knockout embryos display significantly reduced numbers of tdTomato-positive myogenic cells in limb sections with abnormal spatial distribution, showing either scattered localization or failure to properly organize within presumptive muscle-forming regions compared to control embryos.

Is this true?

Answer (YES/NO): NO